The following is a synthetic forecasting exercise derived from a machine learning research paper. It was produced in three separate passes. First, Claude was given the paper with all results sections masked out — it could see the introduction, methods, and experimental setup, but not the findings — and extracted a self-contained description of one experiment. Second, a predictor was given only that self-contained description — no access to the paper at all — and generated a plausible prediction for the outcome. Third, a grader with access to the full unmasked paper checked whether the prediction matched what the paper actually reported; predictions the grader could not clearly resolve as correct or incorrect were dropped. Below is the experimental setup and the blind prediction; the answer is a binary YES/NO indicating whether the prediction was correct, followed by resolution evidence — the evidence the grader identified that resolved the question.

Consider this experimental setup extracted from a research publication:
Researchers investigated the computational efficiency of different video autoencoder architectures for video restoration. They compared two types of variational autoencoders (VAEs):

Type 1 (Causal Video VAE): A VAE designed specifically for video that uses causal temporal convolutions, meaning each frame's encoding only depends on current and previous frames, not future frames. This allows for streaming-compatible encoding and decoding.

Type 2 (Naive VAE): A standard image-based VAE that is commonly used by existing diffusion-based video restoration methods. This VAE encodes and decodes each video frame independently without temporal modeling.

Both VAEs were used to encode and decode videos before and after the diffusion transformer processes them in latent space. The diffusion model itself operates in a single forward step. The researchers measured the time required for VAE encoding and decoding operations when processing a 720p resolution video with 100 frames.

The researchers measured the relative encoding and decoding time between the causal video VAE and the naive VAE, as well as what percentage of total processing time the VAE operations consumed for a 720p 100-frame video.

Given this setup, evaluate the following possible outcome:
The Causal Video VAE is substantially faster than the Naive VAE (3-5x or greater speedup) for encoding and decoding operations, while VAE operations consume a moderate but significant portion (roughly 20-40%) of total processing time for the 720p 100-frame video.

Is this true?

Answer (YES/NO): NO